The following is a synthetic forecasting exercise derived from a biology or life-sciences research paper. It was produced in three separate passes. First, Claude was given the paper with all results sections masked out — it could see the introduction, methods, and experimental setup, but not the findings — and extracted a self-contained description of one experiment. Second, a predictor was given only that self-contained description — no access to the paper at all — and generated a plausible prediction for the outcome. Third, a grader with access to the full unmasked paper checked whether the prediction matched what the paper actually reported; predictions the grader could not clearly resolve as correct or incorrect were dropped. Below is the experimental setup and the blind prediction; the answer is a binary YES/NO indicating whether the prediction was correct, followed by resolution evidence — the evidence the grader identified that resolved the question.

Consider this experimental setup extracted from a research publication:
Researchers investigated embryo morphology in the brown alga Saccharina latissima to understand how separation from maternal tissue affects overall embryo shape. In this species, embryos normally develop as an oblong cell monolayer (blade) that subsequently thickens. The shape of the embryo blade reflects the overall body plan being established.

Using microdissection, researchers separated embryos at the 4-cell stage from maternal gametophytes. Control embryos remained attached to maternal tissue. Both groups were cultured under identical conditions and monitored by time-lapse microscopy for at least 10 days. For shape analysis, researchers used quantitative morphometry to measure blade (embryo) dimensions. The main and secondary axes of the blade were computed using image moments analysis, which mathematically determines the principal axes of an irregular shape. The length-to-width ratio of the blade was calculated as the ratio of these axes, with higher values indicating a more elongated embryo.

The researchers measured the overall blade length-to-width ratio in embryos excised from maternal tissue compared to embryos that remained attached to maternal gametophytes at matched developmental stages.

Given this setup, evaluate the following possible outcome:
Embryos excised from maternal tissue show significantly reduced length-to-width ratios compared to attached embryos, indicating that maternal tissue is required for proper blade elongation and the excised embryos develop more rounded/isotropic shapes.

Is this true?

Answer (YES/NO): YES